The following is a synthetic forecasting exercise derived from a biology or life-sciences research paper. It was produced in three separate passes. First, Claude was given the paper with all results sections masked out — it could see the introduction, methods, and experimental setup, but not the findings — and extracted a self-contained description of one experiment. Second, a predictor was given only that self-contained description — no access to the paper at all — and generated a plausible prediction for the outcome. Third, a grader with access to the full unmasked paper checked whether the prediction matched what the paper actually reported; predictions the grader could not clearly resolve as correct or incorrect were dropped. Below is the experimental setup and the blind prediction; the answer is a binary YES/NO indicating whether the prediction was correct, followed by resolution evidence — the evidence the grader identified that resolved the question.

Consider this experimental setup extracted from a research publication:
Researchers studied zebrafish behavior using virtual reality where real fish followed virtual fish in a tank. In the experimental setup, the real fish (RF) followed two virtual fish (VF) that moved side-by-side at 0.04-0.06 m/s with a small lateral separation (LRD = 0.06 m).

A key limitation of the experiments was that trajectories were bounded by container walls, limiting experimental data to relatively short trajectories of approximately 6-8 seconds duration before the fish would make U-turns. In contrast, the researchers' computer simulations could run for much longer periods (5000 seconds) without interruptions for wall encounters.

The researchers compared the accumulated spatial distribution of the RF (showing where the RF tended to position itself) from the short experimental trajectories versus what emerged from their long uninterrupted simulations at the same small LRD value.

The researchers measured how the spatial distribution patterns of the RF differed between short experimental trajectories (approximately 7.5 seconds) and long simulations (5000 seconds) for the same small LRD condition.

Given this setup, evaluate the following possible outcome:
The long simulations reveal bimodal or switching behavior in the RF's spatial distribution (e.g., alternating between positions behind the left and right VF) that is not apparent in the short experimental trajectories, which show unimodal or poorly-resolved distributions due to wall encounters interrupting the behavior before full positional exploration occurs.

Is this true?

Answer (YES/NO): YES